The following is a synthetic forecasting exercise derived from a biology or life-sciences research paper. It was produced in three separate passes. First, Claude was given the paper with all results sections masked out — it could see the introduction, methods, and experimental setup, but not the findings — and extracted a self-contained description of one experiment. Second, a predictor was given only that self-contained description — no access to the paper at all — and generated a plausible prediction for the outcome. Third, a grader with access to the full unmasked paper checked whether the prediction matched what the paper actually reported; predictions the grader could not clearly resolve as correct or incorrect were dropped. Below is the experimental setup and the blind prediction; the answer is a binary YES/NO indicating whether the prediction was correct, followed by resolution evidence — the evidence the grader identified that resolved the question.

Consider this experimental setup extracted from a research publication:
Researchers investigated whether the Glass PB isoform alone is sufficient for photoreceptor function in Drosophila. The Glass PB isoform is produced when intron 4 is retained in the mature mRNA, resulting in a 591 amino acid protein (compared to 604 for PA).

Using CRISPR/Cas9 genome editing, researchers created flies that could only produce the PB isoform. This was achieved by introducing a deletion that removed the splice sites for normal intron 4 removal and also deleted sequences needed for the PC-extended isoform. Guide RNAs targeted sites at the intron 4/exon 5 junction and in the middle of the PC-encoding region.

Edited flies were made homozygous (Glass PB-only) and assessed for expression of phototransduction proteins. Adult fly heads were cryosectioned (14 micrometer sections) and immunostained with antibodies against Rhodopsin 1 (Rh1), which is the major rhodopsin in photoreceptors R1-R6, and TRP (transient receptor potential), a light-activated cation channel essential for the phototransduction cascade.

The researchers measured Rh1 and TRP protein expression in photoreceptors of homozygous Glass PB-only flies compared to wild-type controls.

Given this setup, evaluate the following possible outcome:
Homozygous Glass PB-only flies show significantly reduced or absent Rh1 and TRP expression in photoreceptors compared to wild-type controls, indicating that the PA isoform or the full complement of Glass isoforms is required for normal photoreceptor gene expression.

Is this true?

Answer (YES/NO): YES